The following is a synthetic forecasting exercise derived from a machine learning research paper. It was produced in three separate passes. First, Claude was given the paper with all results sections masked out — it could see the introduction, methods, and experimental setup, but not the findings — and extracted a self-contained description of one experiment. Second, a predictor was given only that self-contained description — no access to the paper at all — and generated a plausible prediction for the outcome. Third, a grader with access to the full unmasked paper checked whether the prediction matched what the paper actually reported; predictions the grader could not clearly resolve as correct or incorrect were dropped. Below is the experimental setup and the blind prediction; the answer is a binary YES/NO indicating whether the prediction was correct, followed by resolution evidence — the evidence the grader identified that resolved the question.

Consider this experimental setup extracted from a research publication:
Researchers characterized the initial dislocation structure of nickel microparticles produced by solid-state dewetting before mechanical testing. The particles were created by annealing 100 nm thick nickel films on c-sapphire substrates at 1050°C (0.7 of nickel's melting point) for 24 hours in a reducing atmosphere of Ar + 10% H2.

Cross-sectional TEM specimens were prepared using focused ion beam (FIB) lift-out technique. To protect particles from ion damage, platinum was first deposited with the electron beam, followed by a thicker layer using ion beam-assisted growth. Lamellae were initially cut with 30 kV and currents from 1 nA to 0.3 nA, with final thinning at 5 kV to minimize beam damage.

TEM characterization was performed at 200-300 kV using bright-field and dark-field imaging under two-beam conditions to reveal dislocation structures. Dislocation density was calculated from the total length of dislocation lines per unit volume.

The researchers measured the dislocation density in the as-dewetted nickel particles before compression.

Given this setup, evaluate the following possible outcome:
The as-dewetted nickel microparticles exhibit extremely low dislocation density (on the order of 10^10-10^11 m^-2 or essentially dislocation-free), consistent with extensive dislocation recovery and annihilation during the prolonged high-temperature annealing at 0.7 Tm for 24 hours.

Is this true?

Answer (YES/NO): NO